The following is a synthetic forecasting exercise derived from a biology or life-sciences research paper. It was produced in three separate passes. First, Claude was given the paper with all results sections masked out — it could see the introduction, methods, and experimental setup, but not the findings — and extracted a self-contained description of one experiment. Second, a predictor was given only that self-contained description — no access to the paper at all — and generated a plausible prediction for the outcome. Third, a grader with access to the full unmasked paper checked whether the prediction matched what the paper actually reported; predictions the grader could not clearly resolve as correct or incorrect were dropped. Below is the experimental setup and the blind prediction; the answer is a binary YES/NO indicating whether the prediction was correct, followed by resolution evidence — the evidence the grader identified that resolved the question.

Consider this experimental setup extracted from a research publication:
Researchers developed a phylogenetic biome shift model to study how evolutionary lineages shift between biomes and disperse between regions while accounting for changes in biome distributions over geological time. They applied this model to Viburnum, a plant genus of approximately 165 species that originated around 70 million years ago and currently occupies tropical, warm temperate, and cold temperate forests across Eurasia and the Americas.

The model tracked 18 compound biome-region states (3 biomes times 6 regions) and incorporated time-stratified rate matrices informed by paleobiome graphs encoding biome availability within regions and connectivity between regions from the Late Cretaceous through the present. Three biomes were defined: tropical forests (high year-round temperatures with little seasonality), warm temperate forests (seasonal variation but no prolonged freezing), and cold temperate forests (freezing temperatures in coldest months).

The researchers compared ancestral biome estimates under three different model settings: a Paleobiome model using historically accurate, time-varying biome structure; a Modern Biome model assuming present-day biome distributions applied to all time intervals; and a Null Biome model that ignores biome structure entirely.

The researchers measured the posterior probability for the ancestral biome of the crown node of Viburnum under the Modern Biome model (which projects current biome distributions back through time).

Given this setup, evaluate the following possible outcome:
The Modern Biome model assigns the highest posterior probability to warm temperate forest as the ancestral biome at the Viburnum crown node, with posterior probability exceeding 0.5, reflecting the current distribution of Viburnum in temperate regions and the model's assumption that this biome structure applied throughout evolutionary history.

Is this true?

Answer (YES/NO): NO